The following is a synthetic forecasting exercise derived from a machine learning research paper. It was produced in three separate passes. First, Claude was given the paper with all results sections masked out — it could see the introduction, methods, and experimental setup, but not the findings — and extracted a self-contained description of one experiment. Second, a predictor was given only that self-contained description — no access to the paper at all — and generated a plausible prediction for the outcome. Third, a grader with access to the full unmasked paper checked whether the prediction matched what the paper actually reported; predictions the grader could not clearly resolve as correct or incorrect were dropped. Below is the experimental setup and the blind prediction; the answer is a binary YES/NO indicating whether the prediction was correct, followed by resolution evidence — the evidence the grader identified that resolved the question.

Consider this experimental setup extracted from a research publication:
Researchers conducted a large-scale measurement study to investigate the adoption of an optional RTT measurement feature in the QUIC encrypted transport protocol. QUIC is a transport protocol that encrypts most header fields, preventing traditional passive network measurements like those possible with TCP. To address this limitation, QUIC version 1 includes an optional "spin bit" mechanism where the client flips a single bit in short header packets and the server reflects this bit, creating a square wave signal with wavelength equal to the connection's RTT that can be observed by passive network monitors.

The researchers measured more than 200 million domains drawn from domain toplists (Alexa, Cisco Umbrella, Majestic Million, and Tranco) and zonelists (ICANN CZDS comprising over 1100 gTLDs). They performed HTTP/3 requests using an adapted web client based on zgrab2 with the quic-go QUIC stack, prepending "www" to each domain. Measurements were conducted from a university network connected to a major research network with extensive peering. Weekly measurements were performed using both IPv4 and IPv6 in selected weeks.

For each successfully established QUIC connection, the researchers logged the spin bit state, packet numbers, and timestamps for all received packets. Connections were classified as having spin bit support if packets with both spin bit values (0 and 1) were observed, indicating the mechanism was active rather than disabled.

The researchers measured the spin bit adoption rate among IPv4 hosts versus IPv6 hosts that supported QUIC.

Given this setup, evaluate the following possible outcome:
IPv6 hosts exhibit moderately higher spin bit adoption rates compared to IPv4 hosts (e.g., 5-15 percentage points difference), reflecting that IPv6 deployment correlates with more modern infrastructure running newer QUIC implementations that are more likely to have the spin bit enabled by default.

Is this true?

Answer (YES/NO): YES